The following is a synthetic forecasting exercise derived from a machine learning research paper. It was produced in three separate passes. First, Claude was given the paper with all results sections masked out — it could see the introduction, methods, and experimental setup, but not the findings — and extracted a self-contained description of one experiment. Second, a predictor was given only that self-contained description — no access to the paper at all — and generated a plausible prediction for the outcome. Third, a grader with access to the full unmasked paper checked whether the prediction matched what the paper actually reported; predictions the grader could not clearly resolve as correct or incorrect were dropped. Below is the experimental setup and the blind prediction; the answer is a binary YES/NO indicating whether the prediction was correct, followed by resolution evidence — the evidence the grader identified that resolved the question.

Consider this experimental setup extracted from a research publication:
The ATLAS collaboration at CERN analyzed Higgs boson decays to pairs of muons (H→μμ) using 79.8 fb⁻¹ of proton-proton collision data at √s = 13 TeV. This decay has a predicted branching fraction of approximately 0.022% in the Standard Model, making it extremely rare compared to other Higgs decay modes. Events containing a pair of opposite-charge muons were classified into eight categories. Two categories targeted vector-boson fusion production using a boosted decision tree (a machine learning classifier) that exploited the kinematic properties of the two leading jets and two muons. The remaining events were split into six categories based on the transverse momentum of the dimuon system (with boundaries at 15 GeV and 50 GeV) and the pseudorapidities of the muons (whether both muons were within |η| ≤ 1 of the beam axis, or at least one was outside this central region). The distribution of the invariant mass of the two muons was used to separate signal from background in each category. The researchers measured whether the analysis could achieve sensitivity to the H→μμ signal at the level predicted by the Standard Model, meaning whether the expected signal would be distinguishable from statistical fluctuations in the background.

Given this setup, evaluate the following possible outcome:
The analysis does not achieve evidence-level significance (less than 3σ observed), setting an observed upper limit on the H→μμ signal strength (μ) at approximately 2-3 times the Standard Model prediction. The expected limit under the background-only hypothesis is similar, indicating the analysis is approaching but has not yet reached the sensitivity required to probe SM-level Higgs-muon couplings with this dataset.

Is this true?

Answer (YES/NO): YES